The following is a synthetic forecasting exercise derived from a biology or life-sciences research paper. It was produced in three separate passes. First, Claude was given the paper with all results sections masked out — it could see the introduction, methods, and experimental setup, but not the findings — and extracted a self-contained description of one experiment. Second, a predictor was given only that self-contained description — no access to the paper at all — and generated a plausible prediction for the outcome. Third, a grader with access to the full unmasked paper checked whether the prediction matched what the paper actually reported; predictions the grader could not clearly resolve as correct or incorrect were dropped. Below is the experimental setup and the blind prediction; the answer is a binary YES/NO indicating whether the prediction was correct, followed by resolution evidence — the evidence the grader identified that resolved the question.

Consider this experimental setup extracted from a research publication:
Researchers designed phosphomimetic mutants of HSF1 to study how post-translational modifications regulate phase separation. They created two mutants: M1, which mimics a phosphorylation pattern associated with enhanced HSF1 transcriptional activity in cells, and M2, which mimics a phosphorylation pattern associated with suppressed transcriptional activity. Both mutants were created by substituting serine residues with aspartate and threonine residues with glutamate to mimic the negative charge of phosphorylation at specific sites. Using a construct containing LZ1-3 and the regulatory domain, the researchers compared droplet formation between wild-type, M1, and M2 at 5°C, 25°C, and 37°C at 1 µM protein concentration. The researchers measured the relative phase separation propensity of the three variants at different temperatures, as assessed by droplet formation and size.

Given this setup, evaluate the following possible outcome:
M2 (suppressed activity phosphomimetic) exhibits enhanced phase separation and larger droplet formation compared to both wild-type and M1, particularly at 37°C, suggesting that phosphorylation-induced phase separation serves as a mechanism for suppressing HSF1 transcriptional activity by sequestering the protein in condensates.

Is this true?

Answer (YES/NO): NO